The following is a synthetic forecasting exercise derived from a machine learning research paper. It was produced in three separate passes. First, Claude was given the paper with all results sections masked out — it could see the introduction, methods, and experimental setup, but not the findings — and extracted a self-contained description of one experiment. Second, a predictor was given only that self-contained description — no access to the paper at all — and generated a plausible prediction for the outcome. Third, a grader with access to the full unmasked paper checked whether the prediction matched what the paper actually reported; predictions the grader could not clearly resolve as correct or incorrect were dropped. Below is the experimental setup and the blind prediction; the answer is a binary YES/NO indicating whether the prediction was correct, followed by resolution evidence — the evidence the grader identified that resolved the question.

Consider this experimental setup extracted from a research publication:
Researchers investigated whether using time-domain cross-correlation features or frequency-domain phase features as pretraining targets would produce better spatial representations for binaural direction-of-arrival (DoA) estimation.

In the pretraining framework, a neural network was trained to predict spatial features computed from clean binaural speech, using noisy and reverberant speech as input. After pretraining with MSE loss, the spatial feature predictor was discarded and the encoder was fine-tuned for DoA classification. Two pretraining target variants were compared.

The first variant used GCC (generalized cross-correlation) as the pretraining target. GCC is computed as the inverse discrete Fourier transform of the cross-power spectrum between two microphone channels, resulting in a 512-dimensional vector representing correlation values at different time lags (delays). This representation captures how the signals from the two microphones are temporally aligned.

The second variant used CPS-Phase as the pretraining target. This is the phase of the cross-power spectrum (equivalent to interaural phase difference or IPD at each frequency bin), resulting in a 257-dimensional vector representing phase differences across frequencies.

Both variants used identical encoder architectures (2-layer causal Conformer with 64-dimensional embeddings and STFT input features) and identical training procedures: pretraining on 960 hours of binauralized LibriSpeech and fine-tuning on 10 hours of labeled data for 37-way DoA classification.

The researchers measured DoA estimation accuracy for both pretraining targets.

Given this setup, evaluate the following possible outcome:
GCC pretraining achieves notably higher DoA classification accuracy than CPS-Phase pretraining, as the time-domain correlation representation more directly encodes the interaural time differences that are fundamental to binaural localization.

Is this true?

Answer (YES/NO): NO